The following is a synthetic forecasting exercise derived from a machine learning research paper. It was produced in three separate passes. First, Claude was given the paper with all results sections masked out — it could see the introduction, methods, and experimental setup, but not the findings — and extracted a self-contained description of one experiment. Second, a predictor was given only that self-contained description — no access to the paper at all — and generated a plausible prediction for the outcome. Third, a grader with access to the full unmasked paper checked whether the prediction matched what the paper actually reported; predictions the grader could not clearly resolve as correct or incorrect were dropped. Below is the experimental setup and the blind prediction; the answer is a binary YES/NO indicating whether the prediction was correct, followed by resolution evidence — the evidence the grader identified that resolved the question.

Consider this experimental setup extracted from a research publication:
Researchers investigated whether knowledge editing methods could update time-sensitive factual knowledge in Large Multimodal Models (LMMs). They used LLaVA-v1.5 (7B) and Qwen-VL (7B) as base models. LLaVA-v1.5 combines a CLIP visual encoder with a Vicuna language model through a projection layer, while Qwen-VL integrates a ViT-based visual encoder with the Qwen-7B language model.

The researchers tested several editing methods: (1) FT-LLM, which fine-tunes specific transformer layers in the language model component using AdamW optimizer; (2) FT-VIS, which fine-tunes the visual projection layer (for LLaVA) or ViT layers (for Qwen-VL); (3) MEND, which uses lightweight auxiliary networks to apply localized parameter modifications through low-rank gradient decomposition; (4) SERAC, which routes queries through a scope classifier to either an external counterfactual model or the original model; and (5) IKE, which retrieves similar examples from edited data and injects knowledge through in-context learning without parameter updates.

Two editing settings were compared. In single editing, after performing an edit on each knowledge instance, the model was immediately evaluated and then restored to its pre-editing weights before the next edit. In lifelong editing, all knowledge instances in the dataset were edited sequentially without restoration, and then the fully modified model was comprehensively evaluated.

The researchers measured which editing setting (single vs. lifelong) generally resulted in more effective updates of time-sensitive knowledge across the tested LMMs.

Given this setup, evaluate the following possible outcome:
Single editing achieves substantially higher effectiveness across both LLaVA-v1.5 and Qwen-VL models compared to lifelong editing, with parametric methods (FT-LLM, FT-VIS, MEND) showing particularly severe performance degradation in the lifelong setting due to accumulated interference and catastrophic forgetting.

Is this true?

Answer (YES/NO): NO